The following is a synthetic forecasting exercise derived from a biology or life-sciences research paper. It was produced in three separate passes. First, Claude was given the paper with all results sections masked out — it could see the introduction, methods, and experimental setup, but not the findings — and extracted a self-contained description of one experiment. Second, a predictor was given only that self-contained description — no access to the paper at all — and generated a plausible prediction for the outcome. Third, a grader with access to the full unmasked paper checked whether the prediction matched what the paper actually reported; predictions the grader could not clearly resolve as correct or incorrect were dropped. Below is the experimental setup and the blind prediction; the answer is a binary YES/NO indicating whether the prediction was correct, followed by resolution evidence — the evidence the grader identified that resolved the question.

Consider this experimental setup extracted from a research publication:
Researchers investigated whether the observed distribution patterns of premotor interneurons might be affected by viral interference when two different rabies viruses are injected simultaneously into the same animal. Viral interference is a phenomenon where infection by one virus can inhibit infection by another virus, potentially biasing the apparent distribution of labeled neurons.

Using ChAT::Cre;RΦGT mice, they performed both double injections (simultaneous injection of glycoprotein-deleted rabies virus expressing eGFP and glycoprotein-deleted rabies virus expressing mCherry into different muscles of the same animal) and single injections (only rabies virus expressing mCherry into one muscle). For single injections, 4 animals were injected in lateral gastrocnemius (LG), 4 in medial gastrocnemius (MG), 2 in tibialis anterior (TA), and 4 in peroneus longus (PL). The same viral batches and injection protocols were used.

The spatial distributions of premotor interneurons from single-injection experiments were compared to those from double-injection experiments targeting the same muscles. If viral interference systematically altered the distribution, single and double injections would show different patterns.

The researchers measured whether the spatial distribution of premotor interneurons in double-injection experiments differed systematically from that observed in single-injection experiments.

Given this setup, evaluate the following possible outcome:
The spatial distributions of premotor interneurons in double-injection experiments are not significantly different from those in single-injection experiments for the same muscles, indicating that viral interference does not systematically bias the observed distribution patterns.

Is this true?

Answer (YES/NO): YES